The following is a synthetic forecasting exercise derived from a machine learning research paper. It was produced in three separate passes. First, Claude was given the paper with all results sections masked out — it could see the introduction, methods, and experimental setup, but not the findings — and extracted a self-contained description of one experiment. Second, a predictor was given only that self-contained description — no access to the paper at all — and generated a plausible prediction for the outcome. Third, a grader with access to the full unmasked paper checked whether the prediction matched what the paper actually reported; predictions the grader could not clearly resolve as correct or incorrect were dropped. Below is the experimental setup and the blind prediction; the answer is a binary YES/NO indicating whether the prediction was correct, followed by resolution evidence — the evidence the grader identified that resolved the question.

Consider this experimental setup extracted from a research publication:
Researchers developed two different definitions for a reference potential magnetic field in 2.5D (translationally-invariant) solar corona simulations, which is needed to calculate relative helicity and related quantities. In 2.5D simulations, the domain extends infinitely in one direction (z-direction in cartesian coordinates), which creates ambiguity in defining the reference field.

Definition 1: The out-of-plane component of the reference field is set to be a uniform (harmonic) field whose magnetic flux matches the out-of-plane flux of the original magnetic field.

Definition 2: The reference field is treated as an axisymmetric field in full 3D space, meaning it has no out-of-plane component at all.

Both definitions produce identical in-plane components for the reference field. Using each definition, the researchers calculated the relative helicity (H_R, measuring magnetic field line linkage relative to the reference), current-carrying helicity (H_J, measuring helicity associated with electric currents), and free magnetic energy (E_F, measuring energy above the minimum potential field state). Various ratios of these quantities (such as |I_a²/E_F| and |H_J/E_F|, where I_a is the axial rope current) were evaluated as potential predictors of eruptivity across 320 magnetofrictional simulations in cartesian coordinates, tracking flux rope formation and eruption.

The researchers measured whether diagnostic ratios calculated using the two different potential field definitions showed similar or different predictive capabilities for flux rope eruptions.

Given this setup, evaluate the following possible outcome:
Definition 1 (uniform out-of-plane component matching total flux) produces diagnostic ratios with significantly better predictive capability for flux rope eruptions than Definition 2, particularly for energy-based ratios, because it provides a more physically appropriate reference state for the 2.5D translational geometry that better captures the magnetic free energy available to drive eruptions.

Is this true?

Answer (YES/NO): NO